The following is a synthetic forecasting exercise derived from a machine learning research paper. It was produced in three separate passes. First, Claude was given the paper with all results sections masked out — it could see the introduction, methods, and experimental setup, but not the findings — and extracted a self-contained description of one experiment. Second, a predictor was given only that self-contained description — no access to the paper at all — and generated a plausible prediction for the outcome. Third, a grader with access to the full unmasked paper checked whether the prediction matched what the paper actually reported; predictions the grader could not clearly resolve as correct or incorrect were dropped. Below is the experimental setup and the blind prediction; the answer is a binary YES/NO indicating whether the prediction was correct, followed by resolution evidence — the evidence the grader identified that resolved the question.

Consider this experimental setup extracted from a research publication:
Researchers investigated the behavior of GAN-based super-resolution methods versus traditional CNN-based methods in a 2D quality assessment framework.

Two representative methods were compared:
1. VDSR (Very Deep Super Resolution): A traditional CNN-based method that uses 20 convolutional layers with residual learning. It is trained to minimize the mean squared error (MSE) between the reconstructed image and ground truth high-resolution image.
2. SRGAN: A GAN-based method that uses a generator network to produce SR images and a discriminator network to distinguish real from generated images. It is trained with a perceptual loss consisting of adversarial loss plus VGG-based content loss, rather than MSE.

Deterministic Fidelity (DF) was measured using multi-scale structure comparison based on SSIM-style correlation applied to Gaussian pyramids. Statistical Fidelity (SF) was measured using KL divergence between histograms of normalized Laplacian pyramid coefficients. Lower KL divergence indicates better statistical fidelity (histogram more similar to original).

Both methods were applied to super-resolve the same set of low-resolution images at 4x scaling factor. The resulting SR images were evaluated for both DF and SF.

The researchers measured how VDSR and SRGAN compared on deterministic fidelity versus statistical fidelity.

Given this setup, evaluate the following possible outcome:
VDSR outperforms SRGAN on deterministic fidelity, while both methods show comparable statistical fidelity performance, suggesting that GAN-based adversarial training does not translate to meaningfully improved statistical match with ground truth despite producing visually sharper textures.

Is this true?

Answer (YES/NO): NO